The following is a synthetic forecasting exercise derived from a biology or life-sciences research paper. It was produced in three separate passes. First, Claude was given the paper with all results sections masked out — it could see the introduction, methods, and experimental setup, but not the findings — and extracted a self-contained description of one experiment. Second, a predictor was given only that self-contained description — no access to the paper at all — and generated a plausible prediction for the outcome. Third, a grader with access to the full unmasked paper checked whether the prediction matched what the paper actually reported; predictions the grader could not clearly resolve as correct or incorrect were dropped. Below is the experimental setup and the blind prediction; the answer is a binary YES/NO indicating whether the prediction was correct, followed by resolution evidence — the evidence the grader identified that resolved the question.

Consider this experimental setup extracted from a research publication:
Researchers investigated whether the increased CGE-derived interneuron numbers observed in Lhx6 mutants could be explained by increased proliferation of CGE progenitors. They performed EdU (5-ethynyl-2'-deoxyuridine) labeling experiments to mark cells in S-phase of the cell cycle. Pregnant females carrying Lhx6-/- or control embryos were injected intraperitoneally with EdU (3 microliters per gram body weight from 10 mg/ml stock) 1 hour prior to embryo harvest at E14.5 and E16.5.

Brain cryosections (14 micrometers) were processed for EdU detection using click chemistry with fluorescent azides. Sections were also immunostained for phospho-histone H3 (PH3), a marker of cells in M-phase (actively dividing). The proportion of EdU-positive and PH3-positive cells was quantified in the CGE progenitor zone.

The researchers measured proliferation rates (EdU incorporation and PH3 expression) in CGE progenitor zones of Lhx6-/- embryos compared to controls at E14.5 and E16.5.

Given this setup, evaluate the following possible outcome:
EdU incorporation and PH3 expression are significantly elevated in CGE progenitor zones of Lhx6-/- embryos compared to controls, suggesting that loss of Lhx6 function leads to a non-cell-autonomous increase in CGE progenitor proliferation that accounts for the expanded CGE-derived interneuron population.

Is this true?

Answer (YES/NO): NO